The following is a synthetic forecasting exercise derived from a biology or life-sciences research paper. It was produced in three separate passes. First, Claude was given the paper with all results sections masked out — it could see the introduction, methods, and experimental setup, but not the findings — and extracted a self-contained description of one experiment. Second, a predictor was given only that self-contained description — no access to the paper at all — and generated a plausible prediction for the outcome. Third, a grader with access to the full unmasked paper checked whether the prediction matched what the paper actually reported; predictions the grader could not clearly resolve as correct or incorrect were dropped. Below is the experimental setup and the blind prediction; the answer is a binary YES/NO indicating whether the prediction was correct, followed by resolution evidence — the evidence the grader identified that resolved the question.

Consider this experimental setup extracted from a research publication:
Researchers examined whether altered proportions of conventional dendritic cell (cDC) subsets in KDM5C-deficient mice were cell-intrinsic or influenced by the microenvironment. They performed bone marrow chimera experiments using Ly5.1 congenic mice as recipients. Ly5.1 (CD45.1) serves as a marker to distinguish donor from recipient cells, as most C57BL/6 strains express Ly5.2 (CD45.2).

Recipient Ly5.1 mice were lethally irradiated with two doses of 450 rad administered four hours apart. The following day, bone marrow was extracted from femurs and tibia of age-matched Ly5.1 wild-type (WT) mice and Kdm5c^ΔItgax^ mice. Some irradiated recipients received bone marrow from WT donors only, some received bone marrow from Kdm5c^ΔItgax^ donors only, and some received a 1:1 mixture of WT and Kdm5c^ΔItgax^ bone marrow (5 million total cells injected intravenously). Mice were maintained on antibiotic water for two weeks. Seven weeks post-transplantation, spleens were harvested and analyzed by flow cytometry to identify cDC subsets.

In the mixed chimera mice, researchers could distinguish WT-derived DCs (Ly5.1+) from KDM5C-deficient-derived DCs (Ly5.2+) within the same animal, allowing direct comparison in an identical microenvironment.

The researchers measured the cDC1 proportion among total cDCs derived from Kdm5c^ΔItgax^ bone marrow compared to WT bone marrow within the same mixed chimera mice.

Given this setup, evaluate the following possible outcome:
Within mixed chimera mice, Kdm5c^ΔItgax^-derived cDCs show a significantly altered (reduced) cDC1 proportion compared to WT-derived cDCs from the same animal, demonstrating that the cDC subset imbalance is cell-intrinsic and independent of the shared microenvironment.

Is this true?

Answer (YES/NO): NO